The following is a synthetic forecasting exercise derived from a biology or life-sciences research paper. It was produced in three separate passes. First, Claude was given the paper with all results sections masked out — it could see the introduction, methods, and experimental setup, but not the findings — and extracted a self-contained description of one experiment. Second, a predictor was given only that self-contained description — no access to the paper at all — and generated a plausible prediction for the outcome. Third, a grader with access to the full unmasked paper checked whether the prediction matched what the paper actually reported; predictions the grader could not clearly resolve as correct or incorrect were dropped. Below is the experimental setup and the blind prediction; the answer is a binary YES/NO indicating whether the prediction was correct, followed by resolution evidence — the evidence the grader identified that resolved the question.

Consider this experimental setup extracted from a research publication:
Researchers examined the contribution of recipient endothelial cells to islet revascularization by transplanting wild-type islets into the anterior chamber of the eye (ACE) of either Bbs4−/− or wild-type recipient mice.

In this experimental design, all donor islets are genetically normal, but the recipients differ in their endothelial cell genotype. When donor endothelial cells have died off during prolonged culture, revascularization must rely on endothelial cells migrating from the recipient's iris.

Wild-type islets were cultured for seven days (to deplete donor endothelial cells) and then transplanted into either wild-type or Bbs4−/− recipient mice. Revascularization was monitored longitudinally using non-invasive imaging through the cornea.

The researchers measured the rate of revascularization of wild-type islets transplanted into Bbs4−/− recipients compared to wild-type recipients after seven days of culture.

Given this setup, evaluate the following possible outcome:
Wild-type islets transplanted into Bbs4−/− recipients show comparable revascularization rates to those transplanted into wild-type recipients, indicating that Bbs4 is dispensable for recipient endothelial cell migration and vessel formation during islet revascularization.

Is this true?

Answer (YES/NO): NO